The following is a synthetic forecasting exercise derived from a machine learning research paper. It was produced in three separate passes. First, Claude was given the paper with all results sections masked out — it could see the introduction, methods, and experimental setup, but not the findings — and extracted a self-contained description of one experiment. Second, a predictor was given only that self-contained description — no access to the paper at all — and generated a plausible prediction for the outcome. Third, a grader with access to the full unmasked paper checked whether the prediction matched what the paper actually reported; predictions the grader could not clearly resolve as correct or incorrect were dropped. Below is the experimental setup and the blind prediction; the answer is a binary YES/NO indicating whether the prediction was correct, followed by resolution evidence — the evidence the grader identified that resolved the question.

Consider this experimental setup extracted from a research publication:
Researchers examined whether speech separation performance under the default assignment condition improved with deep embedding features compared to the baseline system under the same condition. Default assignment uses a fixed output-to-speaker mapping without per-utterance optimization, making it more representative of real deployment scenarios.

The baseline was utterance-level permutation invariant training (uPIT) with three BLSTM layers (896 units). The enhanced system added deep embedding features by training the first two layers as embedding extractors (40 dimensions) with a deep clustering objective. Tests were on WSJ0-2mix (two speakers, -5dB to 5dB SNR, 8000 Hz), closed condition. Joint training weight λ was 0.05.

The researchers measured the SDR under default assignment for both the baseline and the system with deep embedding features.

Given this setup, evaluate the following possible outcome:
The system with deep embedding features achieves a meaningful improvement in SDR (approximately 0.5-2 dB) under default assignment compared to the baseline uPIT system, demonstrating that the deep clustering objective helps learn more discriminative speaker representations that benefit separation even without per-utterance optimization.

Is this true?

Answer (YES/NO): YES